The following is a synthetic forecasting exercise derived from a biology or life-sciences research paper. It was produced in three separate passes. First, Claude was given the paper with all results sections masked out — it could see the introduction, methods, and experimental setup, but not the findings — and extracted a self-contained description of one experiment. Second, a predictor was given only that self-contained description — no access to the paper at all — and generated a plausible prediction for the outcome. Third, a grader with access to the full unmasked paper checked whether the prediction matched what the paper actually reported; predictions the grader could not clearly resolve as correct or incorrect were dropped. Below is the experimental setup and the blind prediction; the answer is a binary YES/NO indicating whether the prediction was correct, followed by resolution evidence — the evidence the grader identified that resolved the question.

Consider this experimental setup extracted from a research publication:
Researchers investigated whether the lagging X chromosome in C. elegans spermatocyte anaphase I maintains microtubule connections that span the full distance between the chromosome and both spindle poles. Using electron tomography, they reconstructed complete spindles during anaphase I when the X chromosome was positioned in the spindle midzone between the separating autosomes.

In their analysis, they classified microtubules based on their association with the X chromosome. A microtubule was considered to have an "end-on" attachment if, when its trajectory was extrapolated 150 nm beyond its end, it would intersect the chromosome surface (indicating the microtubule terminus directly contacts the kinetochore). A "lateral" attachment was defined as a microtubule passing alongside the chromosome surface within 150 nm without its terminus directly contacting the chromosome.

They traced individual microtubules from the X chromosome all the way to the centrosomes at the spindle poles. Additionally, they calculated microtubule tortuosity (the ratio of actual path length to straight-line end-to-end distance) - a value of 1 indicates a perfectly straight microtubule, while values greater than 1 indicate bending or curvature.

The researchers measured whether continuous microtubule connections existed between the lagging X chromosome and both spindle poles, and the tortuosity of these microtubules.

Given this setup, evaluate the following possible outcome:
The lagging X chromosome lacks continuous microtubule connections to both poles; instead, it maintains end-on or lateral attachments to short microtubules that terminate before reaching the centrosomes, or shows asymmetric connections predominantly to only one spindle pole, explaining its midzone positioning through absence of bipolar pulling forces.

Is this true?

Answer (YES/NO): NO